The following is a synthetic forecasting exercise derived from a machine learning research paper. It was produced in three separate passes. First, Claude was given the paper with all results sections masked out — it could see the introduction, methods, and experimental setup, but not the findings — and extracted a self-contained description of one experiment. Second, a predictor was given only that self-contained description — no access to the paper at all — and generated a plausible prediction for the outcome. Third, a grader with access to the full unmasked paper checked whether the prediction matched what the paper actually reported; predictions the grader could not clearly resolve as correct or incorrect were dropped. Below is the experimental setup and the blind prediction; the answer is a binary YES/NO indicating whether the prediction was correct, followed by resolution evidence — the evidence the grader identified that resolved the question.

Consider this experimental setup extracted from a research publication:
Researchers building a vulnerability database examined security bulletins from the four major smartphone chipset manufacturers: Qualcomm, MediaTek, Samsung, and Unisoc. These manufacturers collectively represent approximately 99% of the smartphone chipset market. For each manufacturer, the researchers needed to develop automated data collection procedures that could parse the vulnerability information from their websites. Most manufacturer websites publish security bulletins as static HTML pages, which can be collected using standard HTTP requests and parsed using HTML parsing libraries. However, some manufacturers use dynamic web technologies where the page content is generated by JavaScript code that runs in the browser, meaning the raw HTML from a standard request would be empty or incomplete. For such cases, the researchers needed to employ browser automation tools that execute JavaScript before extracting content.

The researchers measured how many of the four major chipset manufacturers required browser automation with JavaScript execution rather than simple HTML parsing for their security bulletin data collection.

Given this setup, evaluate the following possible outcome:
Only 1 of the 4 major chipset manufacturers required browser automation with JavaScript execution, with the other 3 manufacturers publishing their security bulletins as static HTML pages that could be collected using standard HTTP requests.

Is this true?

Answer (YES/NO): YES